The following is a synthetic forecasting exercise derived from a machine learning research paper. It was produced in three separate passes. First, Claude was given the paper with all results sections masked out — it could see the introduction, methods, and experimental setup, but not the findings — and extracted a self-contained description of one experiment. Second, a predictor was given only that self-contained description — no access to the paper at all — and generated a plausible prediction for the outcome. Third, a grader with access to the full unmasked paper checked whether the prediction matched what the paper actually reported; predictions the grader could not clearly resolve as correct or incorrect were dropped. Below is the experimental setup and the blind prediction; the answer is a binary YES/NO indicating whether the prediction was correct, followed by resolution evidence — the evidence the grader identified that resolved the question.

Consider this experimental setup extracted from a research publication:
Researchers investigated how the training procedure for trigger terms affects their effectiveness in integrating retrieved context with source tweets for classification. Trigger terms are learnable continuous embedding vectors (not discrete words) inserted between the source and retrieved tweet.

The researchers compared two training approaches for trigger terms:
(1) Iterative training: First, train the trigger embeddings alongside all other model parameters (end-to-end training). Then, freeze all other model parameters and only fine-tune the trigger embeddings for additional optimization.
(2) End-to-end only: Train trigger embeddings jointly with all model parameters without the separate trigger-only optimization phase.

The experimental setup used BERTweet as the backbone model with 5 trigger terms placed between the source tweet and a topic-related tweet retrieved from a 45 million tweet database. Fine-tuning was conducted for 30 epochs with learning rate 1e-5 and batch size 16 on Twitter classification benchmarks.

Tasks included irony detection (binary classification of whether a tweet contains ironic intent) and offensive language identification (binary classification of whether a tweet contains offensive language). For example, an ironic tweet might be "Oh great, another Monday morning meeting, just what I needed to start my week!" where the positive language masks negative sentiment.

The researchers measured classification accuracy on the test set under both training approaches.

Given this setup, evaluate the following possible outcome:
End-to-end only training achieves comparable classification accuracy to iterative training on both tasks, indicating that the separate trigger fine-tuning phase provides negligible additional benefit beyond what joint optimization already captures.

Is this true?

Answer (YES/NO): NO